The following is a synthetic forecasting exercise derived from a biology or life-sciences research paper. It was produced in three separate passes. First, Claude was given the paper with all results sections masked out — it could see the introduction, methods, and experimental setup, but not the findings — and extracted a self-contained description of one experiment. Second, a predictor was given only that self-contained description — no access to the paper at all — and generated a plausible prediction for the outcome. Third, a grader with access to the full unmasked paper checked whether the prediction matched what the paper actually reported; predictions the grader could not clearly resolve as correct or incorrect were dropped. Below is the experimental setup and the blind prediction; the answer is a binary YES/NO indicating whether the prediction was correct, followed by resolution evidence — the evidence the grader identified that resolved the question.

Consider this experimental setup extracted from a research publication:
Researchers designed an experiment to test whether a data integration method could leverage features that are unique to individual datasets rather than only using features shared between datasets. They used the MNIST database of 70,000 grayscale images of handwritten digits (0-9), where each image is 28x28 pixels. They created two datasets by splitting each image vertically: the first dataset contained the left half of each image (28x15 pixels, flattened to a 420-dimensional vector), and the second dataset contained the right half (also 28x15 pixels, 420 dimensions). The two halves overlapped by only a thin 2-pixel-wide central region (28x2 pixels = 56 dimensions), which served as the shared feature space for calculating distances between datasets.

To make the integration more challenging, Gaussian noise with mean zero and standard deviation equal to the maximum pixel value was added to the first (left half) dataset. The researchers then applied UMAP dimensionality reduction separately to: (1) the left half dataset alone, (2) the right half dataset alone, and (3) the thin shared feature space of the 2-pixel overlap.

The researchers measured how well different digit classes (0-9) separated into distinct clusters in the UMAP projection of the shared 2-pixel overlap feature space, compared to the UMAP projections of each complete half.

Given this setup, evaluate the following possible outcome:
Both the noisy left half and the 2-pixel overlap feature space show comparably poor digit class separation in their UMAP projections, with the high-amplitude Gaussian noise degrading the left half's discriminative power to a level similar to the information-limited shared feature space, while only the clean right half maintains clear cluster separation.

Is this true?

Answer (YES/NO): NO